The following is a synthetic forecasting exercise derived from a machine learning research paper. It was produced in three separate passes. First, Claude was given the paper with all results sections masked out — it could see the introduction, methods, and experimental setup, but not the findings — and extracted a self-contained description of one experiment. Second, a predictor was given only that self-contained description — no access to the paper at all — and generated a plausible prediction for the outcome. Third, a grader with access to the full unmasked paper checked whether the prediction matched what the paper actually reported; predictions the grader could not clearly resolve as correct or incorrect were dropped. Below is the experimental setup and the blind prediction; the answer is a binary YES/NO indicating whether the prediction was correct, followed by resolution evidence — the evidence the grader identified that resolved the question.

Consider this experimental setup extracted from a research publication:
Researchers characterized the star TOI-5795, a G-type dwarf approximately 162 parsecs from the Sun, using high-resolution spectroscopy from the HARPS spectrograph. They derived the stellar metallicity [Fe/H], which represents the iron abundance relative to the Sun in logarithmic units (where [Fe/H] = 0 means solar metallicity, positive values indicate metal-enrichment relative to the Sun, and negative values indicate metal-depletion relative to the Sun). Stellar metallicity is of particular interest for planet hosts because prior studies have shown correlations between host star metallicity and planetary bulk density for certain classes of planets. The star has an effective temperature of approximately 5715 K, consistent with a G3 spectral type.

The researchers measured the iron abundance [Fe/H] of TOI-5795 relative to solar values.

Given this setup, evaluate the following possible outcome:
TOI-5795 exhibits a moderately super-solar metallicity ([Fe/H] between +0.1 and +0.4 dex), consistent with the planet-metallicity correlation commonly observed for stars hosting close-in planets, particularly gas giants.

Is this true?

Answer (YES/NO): NO